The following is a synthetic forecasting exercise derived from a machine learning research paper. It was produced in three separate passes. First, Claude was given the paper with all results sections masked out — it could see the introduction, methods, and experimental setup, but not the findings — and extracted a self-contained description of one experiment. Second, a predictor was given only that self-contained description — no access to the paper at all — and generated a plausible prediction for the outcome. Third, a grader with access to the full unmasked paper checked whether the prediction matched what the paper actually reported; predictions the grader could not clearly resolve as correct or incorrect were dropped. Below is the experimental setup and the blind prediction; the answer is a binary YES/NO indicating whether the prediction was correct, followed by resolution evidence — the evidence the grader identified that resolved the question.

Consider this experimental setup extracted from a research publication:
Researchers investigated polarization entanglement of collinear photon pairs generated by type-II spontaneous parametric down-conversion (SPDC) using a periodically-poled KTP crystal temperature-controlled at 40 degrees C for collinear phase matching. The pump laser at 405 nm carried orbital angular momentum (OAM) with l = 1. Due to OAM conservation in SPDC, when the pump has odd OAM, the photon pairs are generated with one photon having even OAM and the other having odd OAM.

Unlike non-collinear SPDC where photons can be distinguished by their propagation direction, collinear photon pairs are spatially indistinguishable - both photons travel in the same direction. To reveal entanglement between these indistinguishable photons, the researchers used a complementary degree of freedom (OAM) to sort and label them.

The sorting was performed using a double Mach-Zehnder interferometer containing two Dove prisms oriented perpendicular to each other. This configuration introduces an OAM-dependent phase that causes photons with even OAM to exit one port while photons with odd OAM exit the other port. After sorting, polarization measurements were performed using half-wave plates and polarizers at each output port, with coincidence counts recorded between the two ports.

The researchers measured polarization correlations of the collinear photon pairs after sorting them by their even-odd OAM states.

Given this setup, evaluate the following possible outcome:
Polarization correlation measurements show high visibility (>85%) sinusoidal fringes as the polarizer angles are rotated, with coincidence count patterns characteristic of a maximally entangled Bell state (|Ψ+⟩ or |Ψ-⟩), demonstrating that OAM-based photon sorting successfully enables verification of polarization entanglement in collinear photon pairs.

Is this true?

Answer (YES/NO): NO